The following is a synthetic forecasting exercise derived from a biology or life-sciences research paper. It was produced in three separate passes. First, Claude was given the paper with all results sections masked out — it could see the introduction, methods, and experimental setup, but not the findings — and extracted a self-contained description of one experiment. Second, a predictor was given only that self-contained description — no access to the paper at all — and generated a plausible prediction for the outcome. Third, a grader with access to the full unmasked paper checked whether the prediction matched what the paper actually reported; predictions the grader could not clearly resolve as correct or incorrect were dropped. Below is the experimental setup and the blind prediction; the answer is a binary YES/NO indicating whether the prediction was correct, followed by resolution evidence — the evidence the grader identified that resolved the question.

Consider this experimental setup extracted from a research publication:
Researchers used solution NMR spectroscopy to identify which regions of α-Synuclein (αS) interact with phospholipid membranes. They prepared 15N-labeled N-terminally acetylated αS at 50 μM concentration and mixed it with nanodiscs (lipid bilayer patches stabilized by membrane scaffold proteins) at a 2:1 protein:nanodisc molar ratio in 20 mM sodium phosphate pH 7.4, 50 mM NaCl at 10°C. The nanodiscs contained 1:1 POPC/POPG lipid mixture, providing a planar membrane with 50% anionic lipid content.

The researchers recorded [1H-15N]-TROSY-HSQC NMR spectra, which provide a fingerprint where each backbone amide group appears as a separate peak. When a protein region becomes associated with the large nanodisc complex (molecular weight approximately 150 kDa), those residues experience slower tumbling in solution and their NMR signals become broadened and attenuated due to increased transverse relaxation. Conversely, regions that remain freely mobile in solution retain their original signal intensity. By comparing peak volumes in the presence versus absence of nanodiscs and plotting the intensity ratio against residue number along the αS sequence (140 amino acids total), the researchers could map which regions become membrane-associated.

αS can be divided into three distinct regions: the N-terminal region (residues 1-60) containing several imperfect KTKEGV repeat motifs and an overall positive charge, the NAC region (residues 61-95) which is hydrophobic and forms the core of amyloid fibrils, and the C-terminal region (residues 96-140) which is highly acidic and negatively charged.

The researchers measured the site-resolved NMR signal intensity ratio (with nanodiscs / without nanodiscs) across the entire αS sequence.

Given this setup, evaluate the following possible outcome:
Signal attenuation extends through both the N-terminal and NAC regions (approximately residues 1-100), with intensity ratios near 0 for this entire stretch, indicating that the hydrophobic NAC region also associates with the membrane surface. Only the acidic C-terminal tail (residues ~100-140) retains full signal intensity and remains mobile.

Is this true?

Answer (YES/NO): NO